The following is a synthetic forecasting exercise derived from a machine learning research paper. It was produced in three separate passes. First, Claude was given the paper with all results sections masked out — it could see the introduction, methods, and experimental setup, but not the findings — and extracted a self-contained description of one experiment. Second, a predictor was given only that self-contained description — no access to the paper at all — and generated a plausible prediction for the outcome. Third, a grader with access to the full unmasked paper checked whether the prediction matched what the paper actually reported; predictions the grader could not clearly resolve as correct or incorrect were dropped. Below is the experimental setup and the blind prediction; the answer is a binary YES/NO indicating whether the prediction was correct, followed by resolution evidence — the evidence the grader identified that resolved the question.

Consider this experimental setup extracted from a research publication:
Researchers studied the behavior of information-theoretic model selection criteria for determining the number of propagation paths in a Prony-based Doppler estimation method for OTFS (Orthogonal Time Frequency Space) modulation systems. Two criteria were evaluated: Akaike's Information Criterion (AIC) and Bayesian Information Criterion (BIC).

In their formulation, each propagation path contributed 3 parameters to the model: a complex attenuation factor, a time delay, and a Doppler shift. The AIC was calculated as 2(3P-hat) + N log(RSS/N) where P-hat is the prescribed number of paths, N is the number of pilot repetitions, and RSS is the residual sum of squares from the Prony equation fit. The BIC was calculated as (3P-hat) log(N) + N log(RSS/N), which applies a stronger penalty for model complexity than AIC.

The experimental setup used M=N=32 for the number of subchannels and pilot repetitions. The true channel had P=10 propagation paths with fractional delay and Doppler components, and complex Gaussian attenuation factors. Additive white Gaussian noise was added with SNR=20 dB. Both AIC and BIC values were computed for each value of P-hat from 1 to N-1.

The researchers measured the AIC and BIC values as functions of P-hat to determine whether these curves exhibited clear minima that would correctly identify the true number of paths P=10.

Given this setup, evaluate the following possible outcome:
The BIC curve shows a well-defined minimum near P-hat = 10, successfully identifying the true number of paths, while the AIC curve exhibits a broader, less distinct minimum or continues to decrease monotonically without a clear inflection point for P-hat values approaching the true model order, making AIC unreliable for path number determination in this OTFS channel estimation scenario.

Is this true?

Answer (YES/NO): NO